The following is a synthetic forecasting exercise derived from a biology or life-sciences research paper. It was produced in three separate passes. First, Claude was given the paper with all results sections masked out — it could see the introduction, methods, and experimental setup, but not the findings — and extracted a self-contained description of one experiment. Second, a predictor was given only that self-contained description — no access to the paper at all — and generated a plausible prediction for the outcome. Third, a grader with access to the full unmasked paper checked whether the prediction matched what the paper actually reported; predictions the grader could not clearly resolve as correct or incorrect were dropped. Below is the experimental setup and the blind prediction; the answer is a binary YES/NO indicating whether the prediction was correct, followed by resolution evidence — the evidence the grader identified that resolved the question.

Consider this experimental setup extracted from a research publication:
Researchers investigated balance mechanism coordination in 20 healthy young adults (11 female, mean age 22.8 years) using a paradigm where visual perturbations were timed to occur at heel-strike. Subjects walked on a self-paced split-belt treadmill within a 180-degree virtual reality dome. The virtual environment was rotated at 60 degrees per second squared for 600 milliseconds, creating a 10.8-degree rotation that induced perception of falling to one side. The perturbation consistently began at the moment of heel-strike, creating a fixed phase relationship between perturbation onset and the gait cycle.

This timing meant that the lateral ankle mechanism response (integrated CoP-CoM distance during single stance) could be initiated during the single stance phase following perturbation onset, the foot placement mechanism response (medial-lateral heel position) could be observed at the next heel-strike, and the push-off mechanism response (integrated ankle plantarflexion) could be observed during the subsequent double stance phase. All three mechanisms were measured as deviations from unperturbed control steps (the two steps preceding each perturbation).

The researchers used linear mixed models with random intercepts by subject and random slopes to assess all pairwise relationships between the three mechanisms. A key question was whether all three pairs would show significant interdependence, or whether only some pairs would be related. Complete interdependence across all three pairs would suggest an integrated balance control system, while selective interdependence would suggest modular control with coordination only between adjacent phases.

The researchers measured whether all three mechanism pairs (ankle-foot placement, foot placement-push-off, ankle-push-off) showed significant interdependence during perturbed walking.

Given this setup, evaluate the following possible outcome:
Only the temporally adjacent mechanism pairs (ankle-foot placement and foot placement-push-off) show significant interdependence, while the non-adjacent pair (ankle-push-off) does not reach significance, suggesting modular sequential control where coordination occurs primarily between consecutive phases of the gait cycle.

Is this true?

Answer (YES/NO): NO